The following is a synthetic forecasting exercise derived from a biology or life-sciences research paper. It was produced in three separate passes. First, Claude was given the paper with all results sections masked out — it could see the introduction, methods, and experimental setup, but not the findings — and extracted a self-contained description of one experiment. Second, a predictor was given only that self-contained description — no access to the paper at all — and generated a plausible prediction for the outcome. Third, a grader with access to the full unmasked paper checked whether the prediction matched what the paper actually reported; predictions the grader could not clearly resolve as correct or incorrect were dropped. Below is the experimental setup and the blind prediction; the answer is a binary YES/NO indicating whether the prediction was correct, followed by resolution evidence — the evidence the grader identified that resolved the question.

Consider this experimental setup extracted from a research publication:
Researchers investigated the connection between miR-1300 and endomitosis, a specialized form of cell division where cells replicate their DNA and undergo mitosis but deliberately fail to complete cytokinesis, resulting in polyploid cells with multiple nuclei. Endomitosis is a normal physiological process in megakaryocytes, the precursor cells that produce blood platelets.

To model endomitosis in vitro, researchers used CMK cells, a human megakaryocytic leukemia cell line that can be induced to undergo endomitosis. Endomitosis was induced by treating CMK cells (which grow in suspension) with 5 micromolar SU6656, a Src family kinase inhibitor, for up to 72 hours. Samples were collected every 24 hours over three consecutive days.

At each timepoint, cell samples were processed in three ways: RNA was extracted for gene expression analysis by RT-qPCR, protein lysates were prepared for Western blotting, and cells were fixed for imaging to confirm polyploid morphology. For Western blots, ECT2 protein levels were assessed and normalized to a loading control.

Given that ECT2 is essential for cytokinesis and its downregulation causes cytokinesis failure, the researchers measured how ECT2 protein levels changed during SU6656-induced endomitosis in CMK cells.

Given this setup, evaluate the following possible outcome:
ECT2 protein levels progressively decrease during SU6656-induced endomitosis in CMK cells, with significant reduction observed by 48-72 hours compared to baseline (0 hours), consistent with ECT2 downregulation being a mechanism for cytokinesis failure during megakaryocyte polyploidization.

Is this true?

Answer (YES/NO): YES